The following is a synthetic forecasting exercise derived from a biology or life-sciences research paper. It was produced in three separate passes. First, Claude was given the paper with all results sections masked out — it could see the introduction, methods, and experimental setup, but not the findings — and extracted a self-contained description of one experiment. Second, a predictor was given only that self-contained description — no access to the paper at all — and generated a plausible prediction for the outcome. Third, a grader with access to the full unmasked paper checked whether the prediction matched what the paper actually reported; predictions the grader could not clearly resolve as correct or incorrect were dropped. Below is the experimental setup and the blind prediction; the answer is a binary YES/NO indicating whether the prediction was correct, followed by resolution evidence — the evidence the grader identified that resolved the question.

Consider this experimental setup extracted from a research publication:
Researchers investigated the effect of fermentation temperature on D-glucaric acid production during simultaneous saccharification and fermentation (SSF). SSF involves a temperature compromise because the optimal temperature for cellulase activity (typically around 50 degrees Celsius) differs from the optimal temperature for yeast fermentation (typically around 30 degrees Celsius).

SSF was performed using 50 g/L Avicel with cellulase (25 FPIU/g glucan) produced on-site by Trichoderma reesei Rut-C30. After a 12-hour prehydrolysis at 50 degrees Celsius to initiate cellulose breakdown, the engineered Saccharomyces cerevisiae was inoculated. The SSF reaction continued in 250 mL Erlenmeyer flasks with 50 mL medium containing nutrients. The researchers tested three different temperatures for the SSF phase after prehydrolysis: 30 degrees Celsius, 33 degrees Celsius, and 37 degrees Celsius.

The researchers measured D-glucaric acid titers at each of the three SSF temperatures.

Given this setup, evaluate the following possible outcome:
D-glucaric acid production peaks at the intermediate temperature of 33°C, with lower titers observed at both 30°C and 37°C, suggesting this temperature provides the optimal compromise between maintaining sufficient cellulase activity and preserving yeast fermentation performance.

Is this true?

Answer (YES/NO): YES